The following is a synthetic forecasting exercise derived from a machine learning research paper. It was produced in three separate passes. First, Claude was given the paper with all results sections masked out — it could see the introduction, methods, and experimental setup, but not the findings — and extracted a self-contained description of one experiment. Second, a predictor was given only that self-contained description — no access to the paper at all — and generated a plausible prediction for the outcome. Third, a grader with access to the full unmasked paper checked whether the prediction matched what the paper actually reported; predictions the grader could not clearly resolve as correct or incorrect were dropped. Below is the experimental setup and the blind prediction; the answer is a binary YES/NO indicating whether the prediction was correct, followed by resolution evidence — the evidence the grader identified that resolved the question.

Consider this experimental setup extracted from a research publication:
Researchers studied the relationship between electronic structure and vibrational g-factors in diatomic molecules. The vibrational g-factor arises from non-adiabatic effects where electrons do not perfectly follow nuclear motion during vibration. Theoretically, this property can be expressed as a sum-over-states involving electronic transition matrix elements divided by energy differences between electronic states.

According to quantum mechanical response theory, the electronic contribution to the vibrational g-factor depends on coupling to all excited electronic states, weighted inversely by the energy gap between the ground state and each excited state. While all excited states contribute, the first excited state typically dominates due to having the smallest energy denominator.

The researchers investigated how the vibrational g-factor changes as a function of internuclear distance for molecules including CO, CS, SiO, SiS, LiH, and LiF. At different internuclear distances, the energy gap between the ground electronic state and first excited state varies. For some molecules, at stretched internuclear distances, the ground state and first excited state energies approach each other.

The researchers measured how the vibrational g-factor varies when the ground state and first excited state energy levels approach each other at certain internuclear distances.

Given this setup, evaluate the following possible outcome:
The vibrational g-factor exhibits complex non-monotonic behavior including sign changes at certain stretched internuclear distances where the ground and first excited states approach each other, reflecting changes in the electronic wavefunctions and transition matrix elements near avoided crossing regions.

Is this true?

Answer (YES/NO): NO